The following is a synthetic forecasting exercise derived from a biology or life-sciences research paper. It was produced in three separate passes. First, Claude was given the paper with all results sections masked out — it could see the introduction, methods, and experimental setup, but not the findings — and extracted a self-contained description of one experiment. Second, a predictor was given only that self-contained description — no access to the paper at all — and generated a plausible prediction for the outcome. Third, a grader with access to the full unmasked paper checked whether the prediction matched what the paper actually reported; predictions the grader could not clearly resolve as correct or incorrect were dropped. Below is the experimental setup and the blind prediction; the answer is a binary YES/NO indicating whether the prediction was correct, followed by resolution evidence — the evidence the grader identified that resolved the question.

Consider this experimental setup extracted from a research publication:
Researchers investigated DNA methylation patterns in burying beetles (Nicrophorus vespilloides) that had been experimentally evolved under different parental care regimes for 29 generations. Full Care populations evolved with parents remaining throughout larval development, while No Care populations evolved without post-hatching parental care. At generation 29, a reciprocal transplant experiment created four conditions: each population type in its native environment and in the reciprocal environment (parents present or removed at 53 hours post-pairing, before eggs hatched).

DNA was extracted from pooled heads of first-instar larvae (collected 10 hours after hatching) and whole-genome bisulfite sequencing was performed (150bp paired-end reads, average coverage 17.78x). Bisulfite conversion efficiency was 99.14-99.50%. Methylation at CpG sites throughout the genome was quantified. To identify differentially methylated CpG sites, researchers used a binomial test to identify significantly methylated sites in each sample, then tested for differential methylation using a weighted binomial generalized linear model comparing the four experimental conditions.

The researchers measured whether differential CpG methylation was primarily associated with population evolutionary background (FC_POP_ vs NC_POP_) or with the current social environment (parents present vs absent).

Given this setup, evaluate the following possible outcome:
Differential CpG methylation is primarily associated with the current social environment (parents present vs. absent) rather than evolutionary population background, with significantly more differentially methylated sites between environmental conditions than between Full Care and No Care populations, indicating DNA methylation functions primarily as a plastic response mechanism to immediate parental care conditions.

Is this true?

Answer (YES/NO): NO